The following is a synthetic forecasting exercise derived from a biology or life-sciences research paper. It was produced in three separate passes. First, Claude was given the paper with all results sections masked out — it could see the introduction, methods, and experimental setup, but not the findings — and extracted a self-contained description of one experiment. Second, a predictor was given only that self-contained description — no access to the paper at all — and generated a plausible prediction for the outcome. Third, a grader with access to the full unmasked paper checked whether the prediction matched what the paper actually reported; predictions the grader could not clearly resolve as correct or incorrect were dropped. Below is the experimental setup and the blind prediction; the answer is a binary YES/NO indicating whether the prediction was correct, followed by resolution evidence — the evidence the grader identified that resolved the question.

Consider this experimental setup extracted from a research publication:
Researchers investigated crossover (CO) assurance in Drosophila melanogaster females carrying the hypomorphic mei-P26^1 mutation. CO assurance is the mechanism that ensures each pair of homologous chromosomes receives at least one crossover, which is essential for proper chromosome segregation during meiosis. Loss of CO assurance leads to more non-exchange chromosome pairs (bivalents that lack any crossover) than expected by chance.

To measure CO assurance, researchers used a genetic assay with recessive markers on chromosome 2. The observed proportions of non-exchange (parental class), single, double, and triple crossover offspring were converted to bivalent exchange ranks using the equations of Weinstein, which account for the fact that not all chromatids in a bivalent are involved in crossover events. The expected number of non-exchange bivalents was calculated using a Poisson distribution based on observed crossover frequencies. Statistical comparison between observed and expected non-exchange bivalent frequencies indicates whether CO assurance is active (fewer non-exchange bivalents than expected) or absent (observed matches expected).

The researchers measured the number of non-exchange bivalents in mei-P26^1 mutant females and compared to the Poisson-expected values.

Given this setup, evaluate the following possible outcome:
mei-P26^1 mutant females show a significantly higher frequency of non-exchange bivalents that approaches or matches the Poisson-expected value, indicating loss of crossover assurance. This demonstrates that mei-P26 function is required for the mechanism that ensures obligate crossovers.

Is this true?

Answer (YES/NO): NO